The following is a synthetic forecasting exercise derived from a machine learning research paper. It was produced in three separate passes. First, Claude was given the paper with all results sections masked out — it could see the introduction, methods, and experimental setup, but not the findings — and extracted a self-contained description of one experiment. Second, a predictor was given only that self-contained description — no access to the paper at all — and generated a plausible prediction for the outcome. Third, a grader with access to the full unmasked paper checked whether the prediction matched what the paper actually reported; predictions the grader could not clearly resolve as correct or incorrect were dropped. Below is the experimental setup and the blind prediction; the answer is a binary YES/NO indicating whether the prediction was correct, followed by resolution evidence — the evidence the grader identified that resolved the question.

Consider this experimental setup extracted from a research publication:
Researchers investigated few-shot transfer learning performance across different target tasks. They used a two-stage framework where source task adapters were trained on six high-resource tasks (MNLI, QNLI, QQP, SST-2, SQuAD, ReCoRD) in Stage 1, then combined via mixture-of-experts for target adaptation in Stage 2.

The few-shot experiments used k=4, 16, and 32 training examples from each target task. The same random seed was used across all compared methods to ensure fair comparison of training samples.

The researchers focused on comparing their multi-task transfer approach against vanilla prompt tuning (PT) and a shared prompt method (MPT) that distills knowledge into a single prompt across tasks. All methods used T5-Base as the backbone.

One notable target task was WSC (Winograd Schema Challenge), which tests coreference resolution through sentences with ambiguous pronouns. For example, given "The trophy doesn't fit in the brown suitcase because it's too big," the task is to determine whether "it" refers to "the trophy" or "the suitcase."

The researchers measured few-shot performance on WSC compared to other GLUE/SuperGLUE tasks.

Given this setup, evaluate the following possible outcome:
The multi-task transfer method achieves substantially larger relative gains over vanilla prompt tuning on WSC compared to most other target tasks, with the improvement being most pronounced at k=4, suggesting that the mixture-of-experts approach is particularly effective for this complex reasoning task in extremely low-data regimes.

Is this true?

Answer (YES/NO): NO